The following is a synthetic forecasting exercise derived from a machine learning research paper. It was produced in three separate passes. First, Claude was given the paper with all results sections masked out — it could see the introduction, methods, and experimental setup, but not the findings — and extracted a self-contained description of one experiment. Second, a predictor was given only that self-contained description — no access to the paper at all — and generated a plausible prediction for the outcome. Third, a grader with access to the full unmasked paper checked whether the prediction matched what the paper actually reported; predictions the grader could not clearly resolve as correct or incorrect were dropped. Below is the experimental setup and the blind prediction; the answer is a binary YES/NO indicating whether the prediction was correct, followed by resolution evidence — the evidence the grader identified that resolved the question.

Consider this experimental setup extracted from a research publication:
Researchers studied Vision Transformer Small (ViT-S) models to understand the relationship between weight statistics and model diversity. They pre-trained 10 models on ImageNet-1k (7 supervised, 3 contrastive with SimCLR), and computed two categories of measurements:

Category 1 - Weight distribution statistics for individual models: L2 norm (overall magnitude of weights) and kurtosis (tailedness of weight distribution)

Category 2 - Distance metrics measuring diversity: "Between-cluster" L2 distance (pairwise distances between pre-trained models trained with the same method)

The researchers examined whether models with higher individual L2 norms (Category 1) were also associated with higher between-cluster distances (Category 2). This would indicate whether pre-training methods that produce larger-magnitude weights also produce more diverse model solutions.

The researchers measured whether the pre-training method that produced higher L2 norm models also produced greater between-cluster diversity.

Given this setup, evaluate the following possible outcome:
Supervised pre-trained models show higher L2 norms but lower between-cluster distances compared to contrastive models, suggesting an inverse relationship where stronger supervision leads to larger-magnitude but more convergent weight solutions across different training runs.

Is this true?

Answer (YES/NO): NO